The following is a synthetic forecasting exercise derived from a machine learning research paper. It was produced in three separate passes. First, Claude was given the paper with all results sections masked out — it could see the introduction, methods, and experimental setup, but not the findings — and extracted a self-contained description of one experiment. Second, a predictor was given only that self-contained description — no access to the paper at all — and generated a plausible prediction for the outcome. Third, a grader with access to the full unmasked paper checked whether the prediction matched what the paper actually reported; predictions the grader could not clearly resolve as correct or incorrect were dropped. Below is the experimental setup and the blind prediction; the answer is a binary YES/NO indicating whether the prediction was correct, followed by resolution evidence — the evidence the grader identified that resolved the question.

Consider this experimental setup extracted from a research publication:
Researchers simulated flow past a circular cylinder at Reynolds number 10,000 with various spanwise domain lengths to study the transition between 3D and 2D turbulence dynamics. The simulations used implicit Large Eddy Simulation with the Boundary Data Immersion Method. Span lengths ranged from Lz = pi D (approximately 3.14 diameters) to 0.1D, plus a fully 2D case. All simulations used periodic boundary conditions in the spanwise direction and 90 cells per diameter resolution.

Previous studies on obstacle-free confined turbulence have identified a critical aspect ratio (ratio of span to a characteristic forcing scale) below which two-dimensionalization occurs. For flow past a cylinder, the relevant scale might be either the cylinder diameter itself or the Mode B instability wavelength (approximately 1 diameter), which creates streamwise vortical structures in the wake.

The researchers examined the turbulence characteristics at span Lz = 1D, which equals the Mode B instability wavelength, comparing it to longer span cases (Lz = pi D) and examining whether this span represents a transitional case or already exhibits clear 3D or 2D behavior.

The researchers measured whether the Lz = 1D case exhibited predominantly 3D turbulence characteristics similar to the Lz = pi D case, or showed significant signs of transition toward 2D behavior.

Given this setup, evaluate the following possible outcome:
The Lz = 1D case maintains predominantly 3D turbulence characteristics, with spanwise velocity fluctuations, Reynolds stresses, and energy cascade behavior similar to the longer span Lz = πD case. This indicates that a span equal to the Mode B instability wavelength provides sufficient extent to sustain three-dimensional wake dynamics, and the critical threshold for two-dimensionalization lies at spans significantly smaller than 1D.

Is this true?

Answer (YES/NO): NO